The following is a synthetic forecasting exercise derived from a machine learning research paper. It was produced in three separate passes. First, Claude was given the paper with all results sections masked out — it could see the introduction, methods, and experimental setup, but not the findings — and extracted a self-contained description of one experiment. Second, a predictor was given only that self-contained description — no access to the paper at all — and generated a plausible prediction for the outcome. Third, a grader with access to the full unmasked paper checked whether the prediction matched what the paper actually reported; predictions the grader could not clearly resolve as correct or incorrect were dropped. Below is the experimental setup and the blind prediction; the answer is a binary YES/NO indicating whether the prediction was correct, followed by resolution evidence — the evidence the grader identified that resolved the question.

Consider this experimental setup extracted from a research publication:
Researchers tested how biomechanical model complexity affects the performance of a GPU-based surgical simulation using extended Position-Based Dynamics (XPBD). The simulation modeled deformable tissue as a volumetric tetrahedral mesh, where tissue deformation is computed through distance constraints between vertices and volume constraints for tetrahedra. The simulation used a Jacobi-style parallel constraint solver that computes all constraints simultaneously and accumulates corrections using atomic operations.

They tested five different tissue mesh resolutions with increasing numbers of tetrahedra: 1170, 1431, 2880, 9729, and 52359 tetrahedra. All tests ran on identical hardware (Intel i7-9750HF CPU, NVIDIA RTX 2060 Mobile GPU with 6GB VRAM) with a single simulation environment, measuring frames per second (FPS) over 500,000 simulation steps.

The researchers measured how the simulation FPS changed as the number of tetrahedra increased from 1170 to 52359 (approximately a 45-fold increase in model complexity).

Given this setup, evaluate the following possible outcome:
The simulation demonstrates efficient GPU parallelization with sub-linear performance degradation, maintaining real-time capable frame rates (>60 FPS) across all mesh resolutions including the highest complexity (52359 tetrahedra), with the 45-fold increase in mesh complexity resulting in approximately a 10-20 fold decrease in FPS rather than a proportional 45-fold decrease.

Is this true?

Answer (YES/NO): NO